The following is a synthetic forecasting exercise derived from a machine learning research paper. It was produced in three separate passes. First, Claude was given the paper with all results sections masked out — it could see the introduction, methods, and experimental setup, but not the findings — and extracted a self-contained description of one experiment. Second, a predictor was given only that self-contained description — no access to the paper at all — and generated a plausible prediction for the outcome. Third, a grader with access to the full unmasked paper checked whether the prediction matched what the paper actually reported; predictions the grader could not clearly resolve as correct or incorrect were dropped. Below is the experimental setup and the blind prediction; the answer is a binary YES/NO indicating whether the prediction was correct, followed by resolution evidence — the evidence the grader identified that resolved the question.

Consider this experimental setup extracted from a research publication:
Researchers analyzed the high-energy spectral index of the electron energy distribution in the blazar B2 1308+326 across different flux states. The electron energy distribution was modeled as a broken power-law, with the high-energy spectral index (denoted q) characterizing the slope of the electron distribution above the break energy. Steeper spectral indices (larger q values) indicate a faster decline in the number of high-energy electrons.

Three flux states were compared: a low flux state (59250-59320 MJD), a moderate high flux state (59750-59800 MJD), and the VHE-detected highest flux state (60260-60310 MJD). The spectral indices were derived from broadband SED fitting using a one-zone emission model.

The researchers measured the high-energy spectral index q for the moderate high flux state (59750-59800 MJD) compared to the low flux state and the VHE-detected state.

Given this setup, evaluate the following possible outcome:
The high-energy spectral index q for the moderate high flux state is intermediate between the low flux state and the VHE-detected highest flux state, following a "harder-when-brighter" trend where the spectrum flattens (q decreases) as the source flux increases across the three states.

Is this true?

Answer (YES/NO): NO